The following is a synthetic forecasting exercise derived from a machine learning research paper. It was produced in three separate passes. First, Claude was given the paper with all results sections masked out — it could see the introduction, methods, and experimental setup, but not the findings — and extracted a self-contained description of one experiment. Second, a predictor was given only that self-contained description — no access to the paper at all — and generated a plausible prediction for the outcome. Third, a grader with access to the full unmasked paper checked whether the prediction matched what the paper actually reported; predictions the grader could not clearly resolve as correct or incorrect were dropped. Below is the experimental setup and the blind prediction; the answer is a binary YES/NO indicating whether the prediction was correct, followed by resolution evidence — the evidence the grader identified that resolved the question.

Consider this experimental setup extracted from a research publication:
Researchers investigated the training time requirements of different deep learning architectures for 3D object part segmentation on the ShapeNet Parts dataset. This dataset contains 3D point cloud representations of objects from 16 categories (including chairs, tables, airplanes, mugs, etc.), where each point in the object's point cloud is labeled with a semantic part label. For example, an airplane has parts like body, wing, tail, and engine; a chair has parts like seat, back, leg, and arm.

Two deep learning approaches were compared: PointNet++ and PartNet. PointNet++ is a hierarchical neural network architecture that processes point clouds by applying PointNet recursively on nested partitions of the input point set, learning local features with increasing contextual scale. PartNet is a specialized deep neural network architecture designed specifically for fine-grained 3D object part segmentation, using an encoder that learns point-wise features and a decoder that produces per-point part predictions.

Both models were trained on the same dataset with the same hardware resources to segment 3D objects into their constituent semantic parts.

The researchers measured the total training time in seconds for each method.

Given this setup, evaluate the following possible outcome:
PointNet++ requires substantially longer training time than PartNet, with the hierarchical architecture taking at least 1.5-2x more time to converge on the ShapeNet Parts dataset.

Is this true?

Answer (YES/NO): NO